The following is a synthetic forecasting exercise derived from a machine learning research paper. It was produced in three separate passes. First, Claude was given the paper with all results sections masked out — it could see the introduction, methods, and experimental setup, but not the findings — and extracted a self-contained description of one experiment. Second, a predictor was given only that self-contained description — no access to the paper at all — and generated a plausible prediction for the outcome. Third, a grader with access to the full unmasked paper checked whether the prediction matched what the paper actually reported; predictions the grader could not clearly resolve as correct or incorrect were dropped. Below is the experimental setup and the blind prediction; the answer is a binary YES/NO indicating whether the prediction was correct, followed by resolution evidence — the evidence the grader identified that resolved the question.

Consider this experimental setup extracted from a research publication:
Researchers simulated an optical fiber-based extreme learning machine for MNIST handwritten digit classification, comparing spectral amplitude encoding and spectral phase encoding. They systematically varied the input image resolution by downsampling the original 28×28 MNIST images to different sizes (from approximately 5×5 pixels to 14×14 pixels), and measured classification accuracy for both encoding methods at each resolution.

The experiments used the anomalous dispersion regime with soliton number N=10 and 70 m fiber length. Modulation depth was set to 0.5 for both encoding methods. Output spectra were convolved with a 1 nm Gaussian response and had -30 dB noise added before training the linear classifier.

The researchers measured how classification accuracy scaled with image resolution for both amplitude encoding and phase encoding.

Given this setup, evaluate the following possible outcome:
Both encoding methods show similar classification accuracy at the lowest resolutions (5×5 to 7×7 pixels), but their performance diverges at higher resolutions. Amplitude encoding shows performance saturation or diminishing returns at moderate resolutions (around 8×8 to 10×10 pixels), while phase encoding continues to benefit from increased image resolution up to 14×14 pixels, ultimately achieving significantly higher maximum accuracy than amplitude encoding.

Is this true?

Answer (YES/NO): NO